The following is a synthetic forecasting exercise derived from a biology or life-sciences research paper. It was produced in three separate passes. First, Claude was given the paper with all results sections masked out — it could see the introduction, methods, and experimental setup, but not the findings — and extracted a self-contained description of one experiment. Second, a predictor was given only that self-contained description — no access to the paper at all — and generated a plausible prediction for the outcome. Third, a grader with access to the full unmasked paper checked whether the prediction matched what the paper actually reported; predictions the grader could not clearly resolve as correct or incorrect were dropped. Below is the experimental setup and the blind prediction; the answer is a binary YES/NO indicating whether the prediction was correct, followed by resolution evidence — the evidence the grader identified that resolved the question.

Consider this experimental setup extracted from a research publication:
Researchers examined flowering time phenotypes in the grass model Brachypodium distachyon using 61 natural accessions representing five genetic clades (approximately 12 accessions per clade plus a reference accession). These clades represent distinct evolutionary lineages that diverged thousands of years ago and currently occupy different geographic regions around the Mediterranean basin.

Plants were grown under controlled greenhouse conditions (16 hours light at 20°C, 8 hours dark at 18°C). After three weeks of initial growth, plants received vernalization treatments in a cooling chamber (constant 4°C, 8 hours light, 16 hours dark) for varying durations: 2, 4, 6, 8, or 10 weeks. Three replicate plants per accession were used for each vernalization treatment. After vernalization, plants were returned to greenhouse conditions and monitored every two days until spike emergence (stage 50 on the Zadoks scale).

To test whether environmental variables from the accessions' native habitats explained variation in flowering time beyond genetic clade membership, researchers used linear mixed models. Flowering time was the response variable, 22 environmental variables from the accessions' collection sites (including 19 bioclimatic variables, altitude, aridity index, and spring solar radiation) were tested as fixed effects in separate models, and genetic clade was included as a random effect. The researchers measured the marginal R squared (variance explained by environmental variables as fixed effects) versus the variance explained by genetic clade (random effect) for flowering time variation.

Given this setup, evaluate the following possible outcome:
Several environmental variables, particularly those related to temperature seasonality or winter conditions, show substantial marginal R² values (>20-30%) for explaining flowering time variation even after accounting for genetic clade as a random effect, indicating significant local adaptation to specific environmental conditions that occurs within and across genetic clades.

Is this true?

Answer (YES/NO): NO